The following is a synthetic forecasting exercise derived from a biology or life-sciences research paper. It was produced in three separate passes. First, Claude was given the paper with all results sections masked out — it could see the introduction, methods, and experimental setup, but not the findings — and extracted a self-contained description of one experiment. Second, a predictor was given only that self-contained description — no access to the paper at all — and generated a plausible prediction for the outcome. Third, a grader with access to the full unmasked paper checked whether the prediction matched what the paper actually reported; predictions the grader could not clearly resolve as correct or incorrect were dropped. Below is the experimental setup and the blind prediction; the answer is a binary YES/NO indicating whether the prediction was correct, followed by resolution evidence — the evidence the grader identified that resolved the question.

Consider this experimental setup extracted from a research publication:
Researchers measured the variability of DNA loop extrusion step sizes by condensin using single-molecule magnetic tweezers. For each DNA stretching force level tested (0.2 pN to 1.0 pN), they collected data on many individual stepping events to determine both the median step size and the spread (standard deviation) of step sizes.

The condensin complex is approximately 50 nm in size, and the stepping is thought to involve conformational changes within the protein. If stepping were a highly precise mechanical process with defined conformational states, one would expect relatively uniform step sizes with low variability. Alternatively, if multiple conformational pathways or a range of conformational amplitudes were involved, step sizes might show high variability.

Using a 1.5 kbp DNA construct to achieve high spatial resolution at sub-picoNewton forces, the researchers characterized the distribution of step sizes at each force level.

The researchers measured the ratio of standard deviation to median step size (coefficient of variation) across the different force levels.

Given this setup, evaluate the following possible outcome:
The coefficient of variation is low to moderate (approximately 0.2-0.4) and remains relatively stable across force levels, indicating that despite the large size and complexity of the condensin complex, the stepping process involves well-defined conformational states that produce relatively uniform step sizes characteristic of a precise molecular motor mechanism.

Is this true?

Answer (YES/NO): NO